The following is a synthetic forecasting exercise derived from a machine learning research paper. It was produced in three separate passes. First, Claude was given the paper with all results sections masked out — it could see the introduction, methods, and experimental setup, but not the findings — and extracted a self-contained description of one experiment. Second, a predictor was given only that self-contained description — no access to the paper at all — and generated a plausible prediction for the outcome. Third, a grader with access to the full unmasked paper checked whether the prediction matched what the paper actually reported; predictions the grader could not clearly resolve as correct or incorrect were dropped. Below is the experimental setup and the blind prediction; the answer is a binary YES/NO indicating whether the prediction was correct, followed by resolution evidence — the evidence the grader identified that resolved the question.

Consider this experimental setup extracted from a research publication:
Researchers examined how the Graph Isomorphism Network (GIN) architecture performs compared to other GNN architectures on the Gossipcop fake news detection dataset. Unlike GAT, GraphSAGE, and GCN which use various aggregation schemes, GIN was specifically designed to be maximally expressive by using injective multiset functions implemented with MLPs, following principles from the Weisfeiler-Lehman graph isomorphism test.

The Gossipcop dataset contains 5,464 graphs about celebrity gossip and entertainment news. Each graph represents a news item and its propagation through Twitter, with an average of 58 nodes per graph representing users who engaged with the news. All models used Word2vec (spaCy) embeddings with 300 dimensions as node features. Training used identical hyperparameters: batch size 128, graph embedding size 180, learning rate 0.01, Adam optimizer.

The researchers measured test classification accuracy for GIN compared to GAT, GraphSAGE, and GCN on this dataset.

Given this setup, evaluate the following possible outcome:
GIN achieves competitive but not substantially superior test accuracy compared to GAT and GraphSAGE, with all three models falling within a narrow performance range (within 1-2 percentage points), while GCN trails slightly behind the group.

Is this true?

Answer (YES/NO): NO